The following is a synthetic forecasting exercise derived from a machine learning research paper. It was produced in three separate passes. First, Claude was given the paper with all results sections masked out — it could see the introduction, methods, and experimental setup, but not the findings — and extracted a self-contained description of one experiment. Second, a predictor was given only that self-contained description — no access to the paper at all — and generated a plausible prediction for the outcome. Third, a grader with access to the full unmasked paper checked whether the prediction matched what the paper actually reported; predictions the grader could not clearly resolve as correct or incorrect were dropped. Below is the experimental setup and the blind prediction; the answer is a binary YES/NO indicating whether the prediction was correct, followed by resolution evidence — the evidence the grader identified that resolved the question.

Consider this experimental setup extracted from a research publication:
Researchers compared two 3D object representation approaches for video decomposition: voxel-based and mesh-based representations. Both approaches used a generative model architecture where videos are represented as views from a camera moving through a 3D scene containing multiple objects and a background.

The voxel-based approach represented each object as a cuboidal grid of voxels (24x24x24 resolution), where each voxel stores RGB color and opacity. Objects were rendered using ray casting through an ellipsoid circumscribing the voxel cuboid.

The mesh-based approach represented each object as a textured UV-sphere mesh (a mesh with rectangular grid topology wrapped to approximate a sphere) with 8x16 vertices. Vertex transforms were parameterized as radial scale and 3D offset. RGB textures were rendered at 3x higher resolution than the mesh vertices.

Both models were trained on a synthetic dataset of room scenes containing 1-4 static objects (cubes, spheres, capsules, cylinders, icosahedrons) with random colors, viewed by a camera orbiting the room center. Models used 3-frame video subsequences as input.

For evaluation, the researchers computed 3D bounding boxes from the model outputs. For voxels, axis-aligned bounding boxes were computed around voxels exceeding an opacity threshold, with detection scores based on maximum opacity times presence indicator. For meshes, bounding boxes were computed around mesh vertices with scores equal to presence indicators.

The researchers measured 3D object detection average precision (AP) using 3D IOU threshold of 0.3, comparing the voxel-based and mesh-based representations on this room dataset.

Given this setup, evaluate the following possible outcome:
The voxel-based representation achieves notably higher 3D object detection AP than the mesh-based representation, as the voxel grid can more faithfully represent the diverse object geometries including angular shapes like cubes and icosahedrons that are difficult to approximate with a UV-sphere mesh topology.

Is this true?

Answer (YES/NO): YES